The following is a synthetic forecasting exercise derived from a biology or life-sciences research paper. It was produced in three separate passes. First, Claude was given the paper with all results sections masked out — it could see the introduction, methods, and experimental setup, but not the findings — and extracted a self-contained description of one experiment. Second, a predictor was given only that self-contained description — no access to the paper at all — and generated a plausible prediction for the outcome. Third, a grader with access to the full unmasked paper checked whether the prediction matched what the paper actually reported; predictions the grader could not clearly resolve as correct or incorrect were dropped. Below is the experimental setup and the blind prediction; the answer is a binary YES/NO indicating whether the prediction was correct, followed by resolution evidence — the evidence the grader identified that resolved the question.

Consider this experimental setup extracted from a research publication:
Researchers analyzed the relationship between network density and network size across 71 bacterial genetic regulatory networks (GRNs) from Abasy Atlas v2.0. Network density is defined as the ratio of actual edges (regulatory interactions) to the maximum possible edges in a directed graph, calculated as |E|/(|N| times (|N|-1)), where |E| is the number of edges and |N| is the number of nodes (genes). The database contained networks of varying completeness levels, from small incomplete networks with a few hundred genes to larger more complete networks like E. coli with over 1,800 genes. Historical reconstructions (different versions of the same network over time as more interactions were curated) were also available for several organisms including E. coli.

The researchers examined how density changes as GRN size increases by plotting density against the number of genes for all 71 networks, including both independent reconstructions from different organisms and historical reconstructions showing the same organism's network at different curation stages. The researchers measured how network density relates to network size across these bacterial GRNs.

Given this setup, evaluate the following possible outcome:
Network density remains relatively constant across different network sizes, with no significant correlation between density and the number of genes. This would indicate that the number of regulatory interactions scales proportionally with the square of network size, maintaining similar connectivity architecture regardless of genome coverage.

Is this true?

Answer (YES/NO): NO